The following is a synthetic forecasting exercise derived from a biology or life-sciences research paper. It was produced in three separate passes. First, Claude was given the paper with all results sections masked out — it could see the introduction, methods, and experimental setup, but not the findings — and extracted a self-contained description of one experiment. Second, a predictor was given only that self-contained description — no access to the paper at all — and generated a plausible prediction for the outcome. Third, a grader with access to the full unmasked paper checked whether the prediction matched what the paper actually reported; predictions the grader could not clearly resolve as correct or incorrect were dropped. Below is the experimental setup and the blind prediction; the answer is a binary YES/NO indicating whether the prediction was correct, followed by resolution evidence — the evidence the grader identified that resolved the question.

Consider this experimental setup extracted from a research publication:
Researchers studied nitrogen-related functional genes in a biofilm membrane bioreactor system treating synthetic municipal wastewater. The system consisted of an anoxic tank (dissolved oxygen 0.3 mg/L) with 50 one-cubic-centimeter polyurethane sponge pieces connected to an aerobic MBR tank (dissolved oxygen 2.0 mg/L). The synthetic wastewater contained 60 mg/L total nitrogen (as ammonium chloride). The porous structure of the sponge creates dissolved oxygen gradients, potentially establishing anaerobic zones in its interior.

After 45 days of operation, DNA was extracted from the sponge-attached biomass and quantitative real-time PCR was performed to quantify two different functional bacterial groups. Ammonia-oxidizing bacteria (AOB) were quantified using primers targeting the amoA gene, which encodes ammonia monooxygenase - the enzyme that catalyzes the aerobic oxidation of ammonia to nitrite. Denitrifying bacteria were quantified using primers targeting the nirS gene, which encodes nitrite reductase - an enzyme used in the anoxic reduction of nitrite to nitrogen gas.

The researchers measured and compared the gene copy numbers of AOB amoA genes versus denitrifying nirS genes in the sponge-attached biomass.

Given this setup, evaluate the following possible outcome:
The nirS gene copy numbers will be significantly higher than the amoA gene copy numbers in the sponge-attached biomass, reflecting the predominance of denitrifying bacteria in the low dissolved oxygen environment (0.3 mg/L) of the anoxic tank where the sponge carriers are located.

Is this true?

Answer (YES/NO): YES